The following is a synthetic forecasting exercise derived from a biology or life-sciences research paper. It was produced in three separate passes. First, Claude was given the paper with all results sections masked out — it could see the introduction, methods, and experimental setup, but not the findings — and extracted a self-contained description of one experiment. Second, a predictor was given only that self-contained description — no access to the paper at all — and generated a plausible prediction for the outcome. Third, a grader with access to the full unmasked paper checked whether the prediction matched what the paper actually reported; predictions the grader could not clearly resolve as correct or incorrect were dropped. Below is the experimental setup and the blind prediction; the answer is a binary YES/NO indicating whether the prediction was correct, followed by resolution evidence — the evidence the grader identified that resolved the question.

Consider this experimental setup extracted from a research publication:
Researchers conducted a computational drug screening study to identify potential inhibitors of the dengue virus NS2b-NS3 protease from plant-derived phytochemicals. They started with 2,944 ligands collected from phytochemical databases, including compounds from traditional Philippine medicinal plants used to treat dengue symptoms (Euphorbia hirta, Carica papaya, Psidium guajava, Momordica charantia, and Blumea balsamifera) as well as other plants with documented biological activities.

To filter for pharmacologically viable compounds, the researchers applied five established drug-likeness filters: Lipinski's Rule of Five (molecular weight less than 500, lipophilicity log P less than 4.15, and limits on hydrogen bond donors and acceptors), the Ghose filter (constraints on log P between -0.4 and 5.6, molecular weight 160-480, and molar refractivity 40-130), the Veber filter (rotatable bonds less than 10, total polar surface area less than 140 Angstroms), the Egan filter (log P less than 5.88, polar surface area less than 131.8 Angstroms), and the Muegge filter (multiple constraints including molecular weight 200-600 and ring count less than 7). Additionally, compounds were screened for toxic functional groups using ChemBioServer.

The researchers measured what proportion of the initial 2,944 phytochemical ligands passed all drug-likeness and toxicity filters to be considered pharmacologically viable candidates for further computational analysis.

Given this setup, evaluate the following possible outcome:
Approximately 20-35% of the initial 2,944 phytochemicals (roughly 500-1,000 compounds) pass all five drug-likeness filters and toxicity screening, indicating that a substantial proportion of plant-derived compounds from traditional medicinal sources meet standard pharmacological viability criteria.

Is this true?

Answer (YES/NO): NO